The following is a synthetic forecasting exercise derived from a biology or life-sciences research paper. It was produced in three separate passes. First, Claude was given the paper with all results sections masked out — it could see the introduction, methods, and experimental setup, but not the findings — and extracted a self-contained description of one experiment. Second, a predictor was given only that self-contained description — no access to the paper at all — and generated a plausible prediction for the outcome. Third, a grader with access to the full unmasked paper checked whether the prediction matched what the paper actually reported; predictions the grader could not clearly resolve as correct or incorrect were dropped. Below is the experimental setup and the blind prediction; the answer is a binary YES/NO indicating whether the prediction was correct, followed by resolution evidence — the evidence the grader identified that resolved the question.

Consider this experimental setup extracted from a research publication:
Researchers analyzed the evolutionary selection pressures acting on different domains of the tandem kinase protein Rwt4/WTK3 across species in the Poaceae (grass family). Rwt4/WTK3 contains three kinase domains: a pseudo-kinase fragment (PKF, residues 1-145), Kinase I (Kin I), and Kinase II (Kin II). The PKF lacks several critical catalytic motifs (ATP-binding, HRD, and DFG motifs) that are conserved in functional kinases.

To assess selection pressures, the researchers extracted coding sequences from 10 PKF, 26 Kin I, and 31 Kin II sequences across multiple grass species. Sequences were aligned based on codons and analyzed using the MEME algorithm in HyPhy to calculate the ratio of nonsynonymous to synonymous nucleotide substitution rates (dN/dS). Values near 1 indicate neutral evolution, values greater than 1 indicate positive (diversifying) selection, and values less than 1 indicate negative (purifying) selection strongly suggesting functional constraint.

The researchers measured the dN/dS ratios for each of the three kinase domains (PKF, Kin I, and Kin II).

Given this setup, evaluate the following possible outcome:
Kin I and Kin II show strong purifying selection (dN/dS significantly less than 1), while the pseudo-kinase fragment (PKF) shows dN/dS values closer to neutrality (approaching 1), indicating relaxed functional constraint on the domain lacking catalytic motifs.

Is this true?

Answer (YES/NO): NO